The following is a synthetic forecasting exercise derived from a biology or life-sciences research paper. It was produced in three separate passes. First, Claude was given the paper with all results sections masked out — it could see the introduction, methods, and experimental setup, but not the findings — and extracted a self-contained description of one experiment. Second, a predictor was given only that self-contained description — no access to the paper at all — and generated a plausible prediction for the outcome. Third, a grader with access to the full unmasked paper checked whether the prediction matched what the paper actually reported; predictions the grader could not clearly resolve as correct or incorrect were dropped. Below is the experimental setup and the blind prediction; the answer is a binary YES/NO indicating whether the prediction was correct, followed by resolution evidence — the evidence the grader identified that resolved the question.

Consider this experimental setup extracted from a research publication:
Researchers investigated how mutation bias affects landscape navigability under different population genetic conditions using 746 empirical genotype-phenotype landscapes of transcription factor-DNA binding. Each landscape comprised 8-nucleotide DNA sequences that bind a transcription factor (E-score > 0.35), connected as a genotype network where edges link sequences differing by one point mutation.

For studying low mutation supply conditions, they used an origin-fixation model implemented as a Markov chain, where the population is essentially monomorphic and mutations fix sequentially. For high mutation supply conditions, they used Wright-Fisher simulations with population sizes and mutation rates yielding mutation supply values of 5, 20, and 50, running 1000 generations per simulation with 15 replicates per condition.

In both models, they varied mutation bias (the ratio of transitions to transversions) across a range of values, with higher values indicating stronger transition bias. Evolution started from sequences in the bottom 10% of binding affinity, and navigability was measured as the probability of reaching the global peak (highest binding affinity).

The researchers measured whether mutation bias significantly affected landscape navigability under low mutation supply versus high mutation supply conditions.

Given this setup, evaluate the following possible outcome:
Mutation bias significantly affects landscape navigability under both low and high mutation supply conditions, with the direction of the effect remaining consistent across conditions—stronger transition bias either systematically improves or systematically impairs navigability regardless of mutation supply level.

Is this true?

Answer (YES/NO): NO